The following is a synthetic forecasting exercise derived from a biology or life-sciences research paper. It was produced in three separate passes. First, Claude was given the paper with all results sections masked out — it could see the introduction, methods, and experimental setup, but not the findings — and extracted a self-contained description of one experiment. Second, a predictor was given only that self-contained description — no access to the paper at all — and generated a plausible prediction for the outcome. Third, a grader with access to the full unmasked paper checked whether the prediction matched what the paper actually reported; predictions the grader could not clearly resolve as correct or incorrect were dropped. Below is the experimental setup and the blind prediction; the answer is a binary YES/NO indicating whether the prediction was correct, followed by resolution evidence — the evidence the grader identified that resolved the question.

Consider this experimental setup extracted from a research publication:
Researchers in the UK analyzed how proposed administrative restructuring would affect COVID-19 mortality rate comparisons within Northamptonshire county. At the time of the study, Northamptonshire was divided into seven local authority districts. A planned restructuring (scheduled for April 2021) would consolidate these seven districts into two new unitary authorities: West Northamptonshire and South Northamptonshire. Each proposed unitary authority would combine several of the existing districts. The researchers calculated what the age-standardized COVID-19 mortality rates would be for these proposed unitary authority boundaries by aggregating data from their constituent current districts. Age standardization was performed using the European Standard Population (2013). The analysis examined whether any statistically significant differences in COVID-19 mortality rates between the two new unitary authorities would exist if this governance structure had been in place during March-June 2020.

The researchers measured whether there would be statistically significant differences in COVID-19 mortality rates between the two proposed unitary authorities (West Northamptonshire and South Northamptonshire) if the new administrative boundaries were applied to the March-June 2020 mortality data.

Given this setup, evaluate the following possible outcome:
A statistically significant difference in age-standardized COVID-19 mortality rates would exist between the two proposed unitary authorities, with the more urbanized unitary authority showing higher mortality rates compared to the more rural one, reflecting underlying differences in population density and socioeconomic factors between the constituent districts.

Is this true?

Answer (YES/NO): NO